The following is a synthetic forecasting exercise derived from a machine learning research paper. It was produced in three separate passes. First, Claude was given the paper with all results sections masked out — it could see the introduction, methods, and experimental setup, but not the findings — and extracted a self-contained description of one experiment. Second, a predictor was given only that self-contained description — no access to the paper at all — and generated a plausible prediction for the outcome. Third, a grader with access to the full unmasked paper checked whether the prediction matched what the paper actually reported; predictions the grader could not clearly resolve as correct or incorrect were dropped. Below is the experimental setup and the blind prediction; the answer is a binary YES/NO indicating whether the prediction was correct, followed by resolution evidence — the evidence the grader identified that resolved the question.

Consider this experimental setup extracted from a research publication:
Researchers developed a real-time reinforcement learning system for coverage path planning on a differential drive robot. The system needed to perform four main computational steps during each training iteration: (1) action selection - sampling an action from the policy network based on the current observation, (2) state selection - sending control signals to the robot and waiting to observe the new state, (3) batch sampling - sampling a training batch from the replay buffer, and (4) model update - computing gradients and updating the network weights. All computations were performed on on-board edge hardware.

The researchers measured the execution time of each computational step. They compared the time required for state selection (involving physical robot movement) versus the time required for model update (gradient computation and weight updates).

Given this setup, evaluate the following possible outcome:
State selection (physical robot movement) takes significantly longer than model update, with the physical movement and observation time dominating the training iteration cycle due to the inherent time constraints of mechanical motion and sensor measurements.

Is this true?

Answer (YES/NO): NO